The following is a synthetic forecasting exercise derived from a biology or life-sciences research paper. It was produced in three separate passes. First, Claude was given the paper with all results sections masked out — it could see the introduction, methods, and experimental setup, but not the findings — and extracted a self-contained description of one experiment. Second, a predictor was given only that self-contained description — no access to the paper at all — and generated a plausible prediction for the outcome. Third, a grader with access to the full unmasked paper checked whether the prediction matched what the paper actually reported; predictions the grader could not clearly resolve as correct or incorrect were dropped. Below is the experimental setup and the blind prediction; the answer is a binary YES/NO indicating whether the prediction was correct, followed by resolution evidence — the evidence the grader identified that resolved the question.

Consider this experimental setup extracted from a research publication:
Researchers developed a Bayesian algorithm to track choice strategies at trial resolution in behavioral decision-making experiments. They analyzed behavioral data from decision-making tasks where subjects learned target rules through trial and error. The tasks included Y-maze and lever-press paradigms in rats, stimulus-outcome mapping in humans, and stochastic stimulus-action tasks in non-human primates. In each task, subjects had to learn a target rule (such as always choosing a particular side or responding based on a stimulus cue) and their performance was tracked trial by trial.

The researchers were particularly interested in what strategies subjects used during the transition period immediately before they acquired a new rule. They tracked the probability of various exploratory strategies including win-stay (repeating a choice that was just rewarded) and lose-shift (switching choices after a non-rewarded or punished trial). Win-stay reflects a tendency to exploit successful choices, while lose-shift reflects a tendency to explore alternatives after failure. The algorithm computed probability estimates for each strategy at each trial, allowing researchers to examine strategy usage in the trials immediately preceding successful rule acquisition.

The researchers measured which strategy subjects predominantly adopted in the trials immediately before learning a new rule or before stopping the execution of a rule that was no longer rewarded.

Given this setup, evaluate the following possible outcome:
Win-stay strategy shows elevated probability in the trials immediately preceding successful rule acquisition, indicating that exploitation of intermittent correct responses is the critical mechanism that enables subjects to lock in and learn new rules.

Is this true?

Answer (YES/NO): NO